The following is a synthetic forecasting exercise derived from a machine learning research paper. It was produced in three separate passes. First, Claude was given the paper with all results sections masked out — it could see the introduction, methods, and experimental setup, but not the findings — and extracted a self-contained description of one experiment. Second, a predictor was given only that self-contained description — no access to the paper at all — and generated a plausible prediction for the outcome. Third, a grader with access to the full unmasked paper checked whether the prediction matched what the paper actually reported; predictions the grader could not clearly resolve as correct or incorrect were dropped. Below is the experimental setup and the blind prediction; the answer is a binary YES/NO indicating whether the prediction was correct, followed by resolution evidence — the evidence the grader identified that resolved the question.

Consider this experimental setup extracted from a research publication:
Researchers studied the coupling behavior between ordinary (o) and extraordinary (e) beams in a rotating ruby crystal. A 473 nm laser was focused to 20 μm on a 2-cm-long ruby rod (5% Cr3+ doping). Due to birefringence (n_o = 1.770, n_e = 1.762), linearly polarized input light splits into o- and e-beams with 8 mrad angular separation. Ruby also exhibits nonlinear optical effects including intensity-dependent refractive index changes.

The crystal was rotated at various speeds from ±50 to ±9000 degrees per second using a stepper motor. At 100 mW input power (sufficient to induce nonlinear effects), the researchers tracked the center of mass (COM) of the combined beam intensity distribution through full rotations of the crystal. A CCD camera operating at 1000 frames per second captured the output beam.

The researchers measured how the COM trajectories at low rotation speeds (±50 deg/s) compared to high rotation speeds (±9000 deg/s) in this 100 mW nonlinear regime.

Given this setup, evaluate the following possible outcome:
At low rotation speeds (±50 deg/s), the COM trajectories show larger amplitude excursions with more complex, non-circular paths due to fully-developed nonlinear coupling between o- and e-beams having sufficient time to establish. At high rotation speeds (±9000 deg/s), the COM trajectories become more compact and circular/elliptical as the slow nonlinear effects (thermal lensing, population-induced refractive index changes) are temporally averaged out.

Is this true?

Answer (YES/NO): NO